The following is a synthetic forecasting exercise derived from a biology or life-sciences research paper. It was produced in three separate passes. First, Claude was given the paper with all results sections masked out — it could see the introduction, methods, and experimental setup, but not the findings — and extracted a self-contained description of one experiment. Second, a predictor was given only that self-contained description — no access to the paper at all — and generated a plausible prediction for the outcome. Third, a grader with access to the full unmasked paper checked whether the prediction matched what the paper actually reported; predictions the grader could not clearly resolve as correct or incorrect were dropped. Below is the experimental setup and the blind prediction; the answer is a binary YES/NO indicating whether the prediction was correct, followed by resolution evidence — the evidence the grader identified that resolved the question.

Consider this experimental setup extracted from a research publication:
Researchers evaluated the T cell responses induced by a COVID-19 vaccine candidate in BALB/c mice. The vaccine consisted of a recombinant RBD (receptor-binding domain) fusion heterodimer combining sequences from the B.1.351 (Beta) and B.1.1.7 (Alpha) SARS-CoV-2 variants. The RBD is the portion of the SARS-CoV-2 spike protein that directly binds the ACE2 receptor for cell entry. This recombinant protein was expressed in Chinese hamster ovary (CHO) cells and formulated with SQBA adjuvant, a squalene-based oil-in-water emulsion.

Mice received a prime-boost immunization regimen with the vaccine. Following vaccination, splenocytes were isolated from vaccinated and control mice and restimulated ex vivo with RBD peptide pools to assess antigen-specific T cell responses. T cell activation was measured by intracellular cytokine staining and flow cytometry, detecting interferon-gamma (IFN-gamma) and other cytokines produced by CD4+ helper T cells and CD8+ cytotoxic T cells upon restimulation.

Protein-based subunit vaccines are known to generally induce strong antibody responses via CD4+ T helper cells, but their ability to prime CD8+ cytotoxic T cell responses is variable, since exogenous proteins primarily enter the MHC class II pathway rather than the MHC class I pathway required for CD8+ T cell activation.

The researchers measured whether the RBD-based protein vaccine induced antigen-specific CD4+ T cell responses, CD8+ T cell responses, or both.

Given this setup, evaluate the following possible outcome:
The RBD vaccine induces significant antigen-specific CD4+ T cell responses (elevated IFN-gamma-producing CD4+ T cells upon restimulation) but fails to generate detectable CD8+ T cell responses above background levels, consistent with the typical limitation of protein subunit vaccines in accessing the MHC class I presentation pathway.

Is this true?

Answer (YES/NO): NO